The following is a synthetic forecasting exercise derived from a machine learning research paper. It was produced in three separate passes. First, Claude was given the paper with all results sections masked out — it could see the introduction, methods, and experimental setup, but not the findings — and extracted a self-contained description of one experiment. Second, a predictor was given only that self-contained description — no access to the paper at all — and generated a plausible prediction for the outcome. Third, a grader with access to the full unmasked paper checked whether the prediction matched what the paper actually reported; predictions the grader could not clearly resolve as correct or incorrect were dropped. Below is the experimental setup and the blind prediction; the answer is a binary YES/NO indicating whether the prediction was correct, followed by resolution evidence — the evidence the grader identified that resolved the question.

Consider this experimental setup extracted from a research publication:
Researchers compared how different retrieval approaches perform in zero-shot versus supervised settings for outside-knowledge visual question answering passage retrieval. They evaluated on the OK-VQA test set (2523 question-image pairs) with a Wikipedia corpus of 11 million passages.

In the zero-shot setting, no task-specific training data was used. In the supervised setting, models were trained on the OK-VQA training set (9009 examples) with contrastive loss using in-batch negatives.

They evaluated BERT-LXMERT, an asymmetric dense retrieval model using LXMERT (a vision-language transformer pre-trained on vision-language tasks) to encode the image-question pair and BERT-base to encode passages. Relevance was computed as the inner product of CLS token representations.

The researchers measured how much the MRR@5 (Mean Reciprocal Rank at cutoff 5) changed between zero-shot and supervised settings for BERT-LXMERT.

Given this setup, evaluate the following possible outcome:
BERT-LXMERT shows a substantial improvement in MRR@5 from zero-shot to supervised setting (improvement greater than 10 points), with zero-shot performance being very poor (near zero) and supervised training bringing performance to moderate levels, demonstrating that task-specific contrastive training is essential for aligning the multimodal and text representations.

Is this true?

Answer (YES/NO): YES